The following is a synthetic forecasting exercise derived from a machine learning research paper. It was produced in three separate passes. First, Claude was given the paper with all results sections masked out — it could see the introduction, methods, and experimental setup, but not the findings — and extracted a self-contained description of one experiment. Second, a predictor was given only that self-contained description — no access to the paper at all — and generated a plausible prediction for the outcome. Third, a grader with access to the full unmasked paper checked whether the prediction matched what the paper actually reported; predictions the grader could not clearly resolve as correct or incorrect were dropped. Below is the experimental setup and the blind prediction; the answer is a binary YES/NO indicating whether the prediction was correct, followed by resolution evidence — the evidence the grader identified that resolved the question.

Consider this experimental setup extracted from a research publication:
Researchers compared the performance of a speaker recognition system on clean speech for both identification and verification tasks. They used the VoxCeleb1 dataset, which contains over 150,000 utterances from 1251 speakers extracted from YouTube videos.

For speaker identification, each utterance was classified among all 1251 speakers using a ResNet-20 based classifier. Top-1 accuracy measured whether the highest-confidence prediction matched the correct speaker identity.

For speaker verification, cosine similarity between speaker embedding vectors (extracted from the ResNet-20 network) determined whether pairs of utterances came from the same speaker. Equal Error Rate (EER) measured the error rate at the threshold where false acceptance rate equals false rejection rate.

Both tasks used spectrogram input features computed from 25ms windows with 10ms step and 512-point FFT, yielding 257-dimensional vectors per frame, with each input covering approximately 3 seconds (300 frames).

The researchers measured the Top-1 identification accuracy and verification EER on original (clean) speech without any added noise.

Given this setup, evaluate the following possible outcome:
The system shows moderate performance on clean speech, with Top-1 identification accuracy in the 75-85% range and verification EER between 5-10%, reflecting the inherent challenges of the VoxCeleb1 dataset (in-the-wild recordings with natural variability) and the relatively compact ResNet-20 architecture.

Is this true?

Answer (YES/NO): NO